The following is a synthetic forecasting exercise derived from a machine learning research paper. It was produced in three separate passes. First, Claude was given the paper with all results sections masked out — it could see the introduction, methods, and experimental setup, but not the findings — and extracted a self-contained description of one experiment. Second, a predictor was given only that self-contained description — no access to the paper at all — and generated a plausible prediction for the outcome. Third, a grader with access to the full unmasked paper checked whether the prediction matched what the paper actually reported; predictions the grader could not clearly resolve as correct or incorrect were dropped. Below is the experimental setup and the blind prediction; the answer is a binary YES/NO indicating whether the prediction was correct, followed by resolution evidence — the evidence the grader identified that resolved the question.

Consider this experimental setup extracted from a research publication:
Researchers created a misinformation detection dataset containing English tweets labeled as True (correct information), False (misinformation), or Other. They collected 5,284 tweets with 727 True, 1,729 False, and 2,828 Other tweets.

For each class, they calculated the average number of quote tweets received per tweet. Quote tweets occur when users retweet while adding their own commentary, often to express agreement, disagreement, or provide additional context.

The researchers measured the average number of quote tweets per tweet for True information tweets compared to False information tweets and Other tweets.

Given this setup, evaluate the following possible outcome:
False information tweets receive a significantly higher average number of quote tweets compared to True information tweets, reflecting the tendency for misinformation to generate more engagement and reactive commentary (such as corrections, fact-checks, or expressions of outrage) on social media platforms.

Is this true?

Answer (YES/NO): NO